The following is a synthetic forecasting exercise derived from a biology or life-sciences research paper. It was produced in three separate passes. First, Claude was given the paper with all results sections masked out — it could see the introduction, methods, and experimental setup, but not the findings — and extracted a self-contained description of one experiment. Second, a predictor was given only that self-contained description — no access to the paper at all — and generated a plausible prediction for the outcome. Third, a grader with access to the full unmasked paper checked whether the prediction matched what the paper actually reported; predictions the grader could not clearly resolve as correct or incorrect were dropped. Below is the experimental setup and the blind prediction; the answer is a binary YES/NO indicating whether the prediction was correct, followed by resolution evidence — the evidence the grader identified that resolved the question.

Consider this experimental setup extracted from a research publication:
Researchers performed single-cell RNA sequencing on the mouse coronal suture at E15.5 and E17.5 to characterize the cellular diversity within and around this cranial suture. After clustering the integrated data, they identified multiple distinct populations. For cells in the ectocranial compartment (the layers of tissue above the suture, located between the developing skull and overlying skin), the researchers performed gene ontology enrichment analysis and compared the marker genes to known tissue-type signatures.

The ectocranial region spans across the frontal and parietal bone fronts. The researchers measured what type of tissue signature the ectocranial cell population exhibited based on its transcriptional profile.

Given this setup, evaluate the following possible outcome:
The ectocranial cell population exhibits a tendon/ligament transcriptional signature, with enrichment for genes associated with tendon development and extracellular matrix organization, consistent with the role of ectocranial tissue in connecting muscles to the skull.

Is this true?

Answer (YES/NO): NO